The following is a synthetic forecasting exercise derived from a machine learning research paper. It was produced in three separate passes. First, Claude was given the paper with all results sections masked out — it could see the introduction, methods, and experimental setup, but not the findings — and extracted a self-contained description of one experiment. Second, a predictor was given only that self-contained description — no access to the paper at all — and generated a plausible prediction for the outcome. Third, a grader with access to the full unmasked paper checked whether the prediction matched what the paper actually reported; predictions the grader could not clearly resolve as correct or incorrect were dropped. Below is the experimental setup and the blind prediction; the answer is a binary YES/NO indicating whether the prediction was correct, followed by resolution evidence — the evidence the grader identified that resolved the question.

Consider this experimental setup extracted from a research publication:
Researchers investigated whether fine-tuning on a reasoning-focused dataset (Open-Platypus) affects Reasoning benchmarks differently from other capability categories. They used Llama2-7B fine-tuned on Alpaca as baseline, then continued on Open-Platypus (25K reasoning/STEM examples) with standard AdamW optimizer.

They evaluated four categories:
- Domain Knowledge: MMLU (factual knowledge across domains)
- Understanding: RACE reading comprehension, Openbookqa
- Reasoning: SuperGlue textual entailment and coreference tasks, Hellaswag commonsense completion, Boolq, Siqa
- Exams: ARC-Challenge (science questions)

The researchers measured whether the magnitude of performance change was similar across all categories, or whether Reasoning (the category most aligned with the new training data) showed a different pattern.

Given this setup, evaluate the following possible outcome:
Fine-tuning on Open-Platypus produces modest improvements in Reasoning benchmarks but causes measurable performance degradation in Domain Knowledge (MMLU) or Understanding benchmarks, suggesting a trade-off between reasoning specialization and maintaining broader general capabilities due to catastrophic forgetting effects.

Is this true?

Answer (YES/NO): NO